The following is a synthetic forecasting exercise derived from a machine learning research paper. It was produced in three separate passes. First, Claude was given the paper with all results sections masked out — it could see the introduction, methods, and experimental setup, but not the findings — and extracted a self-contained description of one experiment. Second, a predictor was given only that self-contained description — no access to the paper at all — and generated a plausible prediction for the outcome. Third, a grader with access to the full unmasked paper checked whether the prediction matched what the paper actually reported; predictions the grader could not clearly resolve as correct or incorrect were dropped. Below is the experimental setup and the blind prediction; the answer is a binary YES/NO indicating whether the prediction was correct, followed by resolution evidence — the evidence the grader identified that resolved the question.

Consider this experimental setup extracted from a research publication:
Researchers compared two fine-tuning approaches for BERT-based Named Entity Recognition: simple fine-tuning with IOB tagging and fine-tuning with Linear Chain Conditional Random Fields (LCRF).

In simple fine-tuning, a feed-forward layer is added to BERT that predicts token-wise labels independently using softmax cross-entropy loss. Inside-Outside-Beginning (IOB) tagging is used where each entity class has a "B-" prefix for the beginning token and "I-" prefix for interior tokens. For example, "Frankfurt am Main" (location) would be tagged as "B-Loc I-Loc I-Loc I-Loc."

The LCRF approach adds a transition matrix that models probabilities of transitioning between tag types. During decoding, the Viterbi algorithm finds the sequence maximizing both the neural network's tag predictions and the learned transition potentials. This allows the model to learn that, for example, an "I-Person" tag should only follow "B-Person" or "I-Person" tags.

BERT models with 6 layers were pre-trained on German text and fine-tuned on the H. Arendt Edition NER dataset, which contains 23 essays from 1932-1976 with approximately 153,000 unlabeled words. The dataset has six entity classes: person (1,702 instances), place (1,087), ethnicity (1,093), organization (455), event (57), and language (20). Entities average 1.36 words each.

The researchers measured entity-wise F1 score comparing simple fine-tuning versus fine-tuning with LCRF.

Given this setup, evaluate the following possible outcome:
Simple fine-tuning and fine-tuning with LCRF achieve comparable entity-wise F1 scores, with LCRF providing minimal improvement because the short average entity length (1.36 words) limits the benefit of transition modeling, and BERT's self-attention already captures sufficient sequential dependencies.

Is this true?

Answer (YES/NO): NO